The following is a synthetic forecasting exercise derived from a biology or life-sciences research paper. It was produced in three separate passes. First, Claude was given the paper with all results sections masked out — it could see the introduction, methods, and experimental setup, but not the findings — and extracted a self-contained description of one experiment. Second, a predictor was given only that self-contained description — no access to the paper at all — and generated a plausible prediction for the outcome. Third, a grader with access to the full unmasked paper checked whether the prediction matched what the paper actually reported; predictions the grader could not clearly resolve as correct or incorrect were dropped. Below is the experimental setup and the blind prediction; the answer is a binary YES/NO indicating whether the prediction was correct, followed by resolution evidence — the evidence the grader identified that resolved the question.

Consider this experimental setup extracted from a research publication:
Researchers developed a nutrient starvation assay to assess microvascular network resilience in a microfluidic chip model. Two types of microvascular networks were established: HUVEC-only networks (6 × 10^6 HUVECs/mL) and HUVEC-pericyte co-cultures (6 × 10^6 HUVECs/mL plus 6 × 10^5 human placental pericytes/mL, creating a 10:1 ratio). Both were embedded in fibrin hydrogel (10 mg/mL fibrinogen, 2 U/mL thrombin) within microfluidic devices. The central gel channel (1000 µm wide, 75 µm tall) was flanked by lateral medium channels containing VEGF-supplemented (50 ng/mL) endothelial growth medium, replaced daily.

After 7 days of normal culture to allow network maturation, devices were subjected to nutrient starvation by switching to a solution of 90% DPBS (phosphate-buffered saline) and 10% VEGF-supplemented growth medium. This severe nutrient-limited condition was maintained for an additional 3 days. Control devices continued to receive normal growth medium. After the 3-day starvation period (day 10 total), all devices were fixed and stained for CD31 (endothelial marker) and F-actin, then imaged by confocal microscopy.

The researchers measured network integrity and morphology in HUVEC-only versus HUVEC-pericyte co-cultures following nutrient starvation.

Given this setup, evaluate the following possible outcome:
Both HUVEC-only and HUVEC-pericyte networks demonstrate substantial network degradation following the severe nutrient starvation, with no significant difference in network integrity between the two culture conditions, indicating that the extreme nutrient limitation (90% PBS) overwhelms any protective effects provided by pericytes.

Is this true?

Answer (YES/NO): NO